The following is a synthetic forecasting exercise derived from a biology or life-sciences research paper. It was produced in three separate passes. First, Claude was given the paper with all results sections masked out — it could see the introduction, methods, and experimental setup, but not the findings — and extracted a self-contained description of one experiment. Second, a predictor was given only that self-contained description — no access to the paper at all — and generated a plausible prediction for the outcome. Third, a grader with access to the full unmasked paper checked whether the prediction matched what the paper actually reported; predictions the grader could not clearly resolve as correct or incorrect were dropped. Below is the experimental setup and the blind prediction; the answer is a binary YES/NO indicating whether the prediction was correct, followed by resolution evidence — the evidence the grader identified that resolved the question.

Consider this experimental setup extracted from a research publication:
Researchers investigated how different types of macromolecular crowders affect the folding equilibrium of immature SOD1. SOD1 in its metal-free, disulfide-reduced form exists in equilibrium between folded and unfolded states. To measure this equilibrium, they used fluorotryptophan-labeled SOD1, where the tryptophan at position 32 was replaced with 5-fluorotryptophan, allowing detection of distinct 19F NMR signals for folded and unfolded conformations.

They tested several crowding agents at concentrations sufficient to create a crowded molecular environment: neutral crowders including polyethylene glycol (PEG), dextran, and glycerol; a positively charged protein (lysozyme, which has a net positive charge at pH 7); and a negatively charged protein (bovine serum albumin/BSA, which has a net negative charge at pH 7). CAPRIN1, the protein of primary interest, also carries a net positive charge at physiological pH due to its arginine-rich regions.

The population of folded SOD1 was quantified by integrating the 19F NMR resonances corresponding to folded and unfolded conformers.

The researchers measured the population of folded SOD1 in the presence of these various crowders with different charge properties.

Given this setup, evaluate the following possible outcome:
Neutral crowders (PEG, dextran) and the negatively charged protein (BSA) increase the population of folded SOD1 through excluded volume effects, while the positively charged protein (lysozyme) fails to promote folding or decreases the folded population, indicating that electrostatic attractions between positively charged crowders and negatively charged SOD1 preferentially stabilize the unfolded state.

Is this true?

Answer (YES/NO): NO